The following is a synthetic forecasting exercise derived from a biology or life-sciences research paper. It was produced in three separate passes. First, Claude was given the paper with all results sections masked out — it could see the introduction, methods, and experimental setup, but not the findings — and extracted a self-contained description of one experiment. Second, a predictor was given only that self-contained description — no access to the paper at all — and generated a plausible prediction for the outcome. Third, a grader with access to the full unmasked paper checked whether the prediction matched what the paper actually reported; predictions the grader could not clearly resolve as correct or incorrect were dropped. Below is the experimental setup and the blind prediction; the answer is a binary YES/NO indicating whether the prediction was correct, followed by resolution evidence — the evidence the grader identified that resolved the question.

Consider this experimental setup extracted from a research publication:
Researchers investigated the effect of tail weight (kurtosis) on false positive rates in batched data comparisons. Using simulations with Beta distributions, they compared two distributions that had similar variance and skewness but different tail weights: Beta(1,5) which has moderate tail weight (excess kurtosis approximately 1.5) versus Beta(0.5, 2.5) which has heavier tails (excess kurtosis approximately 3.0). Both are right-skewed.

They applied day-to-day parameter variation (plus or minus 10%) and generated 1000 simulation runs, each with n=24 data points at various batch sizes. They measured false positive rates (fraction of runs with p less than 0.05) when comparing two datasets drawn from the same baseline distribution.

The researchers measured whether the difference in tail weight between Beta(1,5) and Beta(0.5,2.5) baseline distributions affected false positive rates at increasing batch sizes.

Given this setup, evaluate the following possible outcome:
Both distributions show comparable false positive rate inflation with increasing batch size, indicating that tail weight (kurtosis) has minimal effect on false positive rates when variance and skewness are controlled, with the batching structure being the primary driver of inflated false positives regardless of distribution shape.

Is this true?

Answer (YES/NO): YES